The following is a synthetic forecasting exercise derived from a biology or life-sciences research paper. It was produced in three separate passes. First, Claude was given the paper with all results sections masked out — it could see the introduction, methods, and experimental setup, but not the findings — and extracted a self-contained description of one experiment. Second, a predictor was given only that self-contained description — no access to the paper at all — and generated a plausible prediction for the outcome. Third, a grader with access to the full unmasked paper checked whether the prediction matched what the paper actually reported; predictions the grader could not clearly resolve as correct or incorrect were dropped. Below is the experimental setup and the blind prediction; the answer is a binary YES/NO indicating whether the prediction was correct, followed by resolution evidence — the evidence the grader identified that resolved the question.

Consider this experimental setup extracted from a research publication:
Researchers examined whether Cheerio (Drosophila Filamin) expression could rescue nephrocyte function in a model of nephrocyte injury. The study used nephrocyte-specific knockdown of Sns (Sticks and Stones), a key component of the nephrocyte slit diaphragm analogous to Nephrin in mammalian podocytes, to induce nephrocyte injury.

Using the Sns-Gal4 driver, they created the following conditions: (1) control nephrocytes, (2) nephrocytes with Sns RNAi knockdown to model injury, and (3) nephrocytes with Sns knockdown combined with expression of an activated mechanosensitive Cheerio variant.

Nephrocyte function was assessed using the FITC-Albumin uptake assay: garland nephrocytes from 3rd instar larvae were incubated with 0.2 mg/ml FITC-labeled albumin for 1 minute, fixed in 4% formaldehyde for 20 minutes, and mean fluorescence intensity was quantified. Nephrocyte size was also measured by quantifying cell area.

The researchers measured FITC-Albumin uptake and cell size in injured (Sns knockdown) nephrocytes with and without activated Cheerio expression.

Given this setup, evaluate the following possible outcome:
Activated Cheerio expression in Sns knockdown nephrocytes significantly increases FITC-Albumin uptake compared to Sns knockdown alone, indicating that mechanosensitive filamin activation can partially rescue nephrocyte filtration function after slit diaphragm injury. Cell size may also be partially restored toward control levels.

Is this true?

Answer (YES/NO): NO